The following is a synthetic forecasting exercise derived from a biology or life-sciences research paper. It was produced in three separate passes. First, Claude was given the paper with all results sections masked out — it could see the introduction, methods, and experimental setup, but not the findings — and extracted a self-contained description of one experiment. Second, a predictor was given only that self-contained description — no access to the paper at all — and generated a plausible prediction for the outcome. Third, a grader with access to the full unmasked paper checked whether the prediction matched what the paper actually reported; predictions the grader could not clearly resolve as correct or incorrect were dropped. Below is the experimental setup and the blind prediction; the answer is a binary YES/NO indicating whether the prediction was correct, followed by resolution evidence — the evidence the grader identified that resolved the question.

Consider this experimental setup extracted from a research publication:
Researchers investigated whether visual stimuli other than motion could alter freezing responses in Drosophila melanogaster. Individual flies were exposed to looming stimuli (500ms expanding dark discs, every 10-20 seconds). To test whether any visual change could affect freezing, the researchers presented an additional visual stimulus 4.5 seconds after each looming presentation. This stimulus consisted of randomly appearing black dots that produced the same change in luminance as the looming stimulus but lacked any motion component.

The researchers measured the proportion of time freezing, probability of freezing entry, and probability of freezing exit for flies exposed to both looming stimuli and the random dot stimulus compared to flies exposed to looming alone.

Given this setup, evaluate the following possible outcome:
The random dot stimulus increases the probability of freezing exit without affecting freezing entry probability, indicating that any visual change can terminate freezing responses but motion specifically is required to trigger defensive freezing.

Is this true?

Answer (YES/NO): NO